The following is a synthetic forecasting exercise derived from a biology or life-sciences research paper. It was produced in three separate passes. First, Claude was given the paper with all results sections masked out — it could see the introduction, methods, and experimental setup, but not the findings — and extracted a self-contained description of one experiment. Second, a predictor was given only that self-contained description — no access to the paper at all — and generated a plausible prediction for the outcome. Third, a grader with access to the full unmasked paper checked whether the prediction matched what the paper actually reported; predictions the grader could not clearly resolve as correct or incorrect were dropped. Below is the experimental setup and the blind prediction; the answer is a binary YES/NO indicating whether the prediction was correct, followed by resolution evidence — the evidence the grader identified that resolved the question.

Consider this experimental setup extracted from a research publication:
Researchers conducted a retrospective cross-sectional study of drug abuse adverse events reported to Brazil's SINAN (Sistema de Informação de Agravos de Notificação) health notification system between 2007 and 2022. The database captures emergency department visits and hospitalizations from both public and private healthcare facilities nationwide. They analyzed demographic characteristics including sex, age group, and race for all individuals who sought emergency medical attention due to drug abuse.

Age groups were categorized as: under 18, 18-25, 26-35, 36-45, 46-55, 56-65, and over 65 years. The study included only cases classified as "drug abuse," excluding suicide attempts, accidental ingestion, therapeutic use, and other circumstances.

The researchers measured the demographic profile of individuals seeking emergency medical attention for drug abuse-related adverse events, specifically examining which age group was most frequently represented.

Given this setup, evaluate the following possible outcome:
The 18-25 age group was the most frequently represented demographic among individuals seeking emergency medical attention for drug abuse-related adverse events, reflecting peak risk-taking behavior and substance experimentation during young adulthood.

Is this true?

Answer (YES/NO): NO